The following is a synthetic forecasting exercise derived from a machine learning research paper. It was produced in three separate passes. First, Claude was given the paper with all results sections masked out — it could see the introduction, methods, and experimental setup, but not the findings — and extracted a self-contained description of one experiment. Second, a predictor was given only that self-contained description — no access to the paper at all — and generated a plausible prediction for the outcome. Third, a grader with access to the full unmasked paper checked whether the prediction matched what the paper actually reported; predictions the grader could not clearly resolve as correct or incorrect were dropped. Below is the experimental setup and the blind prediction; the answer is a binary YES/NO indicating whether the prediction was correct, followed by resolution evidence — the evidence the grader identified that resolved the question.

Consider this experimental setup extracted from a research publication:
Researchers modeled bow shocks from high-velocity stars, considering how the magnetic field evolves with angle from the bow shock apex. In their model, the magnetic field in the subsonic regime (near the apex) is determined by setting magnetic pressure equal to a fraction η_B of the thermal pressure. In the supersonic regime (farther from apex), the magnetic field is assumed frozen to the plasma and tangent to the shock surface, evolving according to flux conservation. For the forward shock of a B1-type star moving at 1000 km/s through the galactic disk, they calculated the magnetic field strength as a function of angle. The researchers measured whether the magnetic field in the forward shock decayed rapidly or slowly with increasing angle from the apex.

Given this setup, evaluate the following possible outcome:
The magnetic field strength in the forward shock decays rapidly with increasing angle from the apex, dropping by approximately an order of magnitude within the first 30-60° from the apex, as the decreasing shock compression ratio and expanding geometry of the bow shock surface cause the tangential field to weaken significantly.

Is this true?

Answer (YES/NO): NO